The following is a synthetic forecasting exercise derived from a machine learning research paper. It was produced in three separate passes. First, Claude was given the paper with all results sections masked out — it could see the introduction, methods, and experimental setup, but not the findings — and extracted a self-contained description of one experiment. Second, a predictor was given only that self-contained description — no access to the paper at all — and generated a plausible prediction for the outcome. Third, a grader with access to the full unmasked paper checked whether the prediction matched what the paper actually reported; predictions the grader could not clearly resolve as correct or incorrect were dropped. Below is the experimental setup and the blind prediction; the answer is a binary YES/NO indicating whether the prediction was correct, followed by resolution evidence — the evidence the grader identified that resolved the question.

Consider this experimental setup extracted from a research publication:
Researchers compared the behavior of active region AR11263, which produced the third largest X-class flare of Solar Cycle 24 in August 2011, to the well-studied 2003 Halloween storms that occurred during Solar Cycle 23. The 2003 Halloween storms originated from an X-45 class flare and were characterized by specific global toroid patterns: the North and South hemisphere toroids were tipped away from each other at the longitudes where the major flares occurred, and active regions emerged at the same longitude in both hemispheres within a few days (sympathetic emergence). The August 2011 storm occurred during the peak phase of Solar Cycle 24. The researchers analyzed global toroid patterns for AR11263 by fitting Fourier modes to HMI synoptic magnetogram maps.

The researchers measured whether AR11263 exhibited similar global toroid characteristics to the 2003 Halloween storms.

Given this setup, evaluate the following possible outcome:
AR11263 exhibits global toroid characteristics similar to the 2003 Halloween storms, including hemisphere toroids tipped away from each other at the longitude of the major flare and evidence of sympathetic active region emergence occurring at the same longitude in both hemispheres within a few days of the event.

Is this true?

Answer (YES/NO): NO